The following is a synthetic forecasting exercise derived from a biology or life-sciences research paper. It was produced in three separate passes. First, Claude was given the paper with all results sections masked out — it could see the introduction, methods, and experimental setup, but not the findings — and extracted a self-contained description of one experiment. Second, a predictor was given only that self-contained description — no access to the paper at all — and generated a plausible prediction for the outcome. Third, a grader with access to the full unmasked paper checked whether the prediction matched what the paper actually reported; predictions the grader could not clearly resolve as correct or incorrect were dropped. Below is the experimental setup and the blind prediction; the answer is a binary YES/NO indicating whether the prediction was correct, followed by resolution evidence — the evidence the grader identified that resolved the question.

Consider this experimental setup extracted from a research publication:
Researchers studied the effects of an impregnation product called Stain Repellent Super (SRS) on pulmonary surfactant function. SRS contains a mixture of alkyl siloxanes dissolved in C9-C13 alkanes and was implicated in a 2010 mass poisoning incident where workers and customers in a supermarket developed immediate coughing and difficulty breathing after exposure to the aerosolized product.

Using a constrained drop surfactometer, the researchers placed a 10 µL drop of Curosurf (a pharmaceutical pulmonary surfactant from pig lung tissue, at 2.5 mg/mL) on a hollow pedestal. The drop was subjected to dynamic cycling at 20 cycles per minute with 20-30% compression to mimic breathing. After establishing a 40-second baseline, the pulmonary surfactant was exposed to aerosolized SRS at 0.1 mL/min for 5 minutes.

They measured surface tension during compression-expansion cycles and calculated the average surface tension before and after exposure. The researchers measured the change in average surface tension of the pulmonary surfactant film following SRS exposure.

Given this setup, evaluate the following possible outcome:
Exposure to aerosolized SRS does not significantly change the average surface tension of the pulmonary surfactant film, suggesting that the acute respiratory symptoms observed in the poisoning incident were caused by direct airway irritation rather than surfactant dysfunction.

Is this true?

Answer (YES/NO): NO